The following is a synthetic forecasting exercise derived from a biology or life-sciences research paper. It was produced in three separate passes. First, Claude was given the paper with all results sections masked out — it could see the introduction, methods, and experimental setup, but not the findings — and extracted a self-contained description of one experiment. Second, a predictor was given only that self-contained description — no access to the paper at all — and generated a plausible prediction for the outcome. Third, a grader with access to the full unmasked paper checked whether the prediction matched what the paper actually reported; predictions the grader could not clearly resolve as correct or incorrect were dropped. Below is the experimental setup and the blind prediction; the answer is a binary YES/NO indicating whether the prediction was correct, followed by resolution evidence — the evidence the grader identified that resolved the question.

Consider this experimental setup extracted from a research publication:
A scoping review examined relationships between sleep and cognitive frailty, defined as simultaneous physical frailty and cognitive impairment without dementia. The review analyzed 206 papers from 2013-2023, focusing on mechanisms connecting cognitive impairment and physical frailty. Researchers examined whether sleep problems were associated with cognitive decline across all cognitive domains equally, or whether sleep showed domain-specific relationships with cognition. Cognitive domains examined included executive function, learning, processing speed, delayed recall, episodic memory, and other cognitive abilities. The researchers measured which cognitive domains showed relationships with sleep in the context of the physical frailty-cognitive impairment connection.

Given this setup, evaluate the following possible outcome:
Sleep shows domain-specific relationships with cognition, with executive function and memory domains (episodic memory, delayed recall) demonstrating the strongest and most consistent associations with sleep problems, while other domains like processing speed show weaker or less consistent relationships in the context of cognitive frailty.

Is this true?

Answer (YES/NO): NO